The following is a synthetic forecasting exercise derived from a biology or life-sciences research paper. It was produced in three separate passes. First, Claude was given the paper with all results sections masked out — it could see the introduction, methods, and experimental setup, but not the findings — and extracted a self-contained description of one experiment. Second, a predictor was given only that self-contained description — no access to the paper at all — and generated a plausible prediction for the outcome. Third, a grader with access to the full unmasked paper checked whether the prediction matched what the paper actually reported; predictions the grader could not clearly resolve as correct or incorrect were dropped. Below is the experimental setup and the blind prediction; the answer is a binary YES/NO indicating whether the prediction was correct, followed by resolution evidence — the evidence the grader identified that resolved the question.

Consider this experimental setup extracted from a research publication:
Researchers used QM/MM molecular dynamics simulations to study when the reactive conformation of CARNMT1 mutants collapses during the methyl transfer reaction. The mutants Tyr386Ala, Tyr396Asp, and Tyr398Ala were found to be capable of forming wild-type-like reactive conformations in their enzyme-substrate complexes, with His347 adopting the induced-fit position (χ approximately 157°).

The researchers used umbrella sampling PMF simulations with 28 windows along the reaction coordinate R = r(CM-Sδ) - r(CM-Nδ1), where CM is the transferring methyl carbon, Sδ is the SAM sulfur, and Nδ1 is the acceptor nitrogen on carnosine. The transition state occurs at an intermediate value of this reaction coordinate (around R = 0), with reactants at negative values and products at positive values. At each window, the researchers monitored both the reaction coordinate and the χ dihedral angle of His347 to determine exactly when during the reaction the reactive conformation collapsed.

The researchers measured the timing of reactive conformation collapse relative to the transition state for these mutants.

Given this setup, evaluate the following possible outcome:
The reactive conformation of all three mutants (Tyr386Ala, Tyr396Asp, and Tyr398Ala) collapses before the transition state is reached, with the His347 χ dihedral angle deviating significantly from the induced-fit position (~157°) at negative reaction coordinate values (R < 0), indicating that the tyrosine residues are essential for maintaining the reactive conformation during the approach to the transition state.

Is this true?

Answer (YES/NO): YES